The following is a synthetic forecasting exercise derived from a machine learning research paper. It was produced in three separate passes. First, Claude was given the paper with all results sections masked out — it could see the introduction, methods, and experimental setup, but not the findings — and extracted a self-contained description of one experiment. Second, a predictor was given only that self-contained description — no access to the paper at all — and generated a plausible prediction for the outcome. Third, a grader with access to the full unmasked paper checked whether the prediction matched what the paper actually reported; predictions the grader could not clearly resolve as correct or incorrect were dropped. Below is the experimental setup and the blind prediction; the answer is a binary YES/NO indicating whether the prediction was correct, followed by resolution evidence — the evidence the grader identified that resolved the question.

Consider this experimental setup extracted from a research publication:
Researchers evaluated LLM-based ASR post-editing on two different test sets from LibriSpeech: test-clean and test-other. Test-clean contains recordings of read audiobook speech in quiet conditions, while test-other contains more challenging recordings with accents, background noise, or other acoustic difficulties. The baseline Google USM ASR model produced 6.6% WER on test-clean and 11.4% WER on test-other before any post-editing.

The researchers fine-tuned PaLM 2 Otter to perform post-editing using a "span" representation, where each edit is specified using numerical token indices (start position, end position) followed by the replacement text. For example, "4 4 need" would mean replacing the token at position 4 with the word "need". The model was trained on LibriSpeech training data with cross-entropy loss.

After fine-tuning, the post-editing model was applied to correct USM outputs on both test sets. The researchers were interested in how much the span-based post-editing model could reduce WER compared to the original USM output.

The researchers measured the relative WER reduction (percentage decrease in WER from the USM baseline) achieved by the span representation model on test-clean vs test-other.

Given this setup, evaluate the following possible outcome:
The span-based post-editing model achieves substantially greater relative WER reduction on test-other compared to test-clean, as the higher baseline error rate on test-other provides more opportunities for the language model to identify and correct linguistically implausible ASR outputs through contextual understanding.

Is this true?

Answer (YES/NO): NO